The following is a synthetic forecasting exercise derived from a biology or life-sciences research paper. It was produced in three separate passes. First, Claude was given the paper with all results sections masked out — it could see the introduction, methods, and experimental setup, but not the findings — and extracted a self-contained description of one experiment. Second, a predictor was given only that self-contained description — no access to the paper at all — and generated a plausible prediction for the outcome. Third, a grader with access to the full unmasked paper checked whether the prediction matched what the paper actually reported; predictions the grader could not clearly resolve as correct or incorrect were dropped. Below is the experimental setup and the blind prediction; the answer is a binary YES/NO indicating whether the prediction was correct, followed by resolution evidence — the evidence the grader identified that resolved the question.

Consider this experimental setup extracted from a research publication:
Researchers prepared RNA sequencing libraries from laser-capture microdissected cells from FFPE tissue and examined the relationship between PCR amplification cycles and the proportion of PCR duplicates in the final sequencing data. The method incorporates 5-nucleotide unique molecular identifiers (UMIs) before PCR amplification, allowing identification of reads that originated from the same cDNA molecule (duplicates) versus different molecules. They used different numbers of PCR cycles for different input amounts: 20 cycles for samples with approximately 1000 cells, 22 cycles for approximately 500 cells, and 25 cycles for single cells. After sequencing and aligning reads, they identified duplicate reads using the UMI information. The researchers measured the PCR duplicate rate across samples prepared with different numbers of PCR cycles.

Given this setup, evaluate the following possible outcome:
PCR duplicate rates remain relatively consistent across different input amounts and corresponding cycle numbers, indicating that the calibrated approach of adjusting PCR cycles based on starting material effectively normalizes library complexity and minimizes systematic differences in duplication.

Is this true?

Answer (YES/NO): NO